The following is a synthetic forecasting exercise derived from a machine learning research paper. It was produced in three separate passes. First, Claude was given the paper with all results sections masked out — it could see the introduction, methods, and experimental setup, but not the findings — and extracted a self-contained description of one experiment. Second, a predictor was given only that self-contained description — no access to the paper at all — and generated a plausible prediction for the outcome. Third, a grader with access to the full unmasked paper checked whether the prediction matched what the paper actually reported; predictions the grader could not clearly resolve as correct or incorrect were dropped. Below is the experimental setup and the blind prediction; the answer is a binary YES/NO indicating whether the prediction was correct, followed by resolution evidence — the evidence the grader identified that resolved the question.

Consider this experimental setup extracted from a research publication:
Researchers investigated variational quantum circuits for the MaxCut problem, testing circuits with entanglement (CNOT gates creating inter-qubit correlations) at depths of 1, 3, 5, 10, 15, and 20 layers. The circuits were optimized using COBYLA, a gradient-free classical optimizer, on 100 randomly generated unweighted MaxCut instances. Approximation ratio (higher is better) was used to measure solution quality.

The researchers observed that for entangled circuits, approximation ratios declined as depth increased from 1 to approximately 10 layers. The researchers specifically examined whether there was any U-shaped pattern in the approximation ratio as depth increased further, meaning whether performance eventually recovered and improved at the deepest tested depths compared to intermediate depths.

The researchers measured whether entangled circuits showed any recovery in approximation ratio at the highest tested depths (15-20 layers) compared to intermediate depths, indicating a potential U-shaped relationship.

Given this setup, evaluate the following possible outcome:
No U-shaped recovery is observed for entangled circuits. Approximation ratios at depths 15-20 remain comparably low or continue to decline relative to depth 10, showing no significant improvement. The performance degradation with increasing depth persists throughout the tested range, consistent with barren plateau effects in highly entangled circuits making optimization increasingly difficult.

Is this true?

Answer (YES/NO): YES